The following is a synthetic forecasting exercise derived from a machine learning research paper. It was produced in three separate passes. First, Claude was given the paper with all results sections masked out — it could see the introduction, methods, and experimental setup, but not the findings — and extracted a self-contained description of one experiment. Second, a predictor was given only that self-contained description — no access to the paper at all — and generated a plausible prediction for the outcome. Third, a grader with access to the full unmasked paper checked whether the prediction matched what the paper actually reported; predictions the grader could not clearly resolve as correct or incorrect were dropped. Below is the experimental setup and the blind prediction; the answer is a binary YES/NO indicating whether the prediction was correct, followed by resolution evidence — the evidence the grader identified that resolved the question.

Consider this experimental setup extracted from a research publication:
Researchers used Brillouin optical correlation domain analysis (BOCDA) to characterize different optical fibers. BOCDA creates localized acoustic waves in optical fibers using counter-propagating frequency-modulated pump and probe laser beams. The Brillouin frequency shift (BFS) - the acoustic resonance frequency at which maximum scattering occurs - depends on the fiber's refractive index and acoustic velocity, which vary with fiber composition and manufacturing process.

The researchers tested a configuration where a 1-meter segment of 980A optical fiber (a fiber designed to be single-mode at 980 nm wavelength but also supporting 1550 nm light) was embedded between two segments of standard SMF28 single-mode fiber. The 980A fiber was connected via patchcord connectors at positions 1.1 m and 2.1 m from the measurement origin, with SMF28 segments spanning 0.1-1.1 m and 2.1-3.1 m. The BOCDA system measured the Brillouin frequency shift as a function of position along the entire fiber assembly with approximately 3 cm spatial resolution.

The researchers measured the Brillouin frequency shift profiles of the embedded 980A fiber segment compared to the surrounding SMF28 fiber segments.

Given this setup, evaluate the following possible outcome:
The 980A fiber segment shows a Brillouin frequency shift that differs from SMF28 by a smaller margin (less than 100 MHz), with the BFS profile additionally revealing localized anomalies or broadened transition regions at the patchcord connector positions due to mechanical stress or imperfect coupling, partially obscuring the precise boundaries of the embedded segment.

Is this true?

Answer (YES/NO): NO